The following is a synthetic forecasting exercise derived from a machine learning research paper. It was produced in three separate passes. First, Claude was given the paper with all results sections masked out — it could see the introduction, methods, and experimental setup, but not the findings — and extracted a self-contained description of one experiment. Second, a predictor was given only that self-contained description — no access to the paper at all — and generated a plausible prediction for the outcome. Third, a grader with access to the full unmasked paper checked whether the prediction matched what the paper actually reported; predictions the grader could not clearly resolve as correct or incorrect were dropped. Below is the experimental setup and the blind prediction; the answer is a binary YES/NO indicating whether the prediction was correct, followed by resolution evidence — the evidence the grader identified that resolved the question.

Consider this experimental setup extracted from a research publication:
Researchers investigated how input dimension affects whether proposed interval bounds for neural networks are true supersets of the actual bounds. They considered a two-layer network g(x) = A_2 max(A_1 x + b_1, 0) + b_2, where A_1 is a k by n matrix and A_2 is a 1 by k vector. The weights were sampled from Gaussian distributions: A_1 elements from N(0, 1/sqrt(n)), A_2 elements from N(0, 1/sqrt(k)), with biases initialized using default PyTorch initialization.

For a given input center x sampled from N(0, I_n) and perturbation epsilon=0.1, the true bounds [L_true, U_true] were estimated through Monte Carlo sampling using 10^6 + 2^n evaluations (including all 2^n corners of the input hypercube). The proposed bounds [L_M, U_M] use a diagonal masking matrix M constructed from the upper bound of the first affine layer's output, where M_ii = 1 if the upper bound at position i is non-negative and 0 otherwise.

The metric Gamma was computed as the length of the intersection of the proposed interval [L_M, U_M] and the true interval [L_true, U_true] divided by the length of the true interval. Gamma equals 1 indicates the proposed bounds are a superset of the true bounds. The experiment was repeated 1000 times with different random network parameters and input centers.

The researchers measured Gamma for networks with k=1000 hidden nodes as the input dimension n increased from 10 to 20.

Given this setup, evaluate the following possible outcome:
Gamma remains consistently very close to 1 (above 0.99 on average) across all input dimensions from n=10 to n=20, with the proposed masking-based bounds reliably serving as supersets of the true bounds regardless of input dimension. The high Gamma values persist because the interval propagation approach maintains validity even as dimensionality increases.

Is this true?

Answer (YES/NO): NO